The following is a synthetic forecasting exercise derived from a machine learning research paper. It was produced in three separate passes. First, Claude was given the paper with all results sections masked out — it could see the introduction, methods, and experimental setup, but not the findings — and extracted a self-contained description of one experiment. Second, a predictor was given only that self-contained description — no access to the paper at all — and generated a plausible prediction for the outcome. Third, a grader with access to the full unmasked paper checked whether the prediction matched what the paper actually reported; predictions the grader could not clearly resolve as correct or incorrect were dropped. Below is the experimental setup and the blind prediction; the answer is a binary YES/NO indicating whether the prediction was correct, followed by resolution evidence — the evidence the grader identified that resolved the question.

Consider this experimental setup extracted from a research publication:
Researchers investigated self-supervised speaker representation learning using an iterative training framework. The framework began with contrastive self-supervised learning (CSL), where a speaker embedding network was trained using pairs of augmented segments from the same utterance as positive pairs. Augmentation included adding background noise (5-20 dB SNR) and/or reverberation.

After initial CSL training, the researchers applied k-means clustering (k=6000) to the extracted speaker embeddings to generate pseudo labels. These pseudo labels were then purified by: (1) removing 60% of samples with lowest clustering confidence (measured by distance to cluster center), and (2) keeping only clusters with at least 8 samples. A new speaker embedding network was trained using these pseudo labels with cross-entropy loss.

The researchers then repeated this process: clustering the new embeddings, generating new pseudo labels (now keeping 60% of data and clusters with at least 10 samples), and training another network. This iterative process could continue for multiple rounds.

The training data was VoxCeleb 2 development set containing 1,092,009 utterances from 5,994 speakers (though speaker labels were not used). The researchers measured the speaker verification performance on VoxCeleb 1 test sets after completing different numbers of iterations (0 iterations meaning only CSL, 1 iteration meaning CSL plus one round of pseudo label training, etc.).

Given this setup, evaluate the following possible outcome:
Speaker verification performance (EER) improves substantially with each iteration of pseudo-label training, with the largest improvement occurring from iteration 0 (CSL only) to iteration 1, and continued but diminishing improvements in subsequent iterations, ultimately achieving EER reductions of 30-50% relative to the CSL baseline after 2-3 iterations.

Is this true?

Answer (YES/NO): YES